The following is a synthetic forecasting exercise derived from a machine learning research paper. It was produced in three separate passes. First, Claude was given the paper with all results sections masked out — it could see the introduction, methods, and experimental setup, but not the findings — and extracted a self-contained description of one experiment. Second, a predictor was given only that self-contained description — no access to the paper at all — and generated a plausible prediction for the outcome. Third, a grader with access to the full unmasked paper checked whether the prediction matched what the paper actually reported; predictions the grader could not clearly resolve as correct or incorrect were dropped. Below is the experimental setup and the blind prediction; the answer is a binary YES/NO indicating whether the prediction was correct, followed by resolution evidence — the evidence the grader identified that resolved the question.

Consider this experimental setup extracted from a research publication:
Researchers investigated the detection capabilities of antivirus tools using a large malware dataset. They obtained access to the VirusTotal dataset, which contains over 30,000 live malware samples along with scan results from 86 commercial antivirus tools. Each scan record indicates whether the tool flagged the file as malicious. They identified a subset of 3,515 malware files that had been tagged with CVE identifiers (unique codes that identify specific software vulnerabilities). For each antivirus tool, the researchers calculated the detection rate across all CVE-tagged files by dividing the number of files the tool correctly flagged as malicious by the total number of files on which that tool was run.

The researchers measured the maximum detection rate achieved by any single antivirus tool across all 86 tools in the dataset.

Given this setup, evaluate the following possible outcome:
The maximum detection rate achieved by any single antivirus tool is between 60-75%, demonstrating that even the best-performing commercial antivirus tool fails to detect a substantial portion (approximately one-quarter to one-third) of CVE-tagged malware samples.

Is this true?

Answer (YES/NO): NO